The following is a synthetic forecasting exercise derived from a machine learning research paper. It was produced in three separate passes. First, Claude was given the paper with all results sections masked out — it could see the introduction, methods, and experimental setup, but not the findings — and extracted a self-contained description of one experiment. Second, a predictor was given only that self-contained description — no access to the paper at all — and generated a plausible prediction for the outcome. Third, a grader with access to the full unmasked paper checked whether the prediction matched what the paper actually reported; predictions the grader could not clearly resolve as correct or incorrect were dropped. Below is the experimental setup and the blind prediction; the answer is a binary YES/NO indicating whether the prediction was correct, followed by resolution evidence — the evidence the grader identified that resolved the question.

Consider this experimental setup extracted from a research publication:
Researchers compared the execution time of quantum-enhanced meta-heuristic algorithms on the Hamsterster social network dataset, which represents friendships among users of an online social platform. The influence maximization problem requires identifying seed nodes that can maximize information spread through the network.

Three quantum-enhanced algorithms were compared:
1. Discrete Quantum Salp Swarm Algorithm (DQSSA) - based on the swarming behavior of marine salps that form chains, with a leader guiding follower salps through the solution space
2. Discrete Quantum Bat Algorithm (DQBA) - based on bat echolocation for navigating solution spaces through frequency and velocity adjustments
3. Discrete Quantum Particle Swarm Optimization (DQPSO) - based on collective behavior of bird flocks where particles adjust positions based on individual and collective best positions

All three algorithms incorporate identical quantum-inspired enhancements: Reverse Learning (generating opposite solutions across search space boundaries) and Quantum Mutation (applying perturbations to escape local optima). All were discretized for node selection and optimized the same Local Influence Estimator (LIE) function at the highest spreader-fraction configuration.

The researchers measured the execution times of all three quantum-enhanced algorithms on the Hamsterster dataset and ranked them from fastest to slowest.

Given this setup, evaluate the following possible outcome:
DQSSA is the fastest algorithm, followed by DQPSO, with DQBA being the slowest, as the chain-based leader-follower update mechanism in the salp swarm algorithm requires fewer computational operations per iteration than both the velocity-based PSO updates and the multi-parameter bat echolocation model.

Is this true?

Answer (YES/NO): NO